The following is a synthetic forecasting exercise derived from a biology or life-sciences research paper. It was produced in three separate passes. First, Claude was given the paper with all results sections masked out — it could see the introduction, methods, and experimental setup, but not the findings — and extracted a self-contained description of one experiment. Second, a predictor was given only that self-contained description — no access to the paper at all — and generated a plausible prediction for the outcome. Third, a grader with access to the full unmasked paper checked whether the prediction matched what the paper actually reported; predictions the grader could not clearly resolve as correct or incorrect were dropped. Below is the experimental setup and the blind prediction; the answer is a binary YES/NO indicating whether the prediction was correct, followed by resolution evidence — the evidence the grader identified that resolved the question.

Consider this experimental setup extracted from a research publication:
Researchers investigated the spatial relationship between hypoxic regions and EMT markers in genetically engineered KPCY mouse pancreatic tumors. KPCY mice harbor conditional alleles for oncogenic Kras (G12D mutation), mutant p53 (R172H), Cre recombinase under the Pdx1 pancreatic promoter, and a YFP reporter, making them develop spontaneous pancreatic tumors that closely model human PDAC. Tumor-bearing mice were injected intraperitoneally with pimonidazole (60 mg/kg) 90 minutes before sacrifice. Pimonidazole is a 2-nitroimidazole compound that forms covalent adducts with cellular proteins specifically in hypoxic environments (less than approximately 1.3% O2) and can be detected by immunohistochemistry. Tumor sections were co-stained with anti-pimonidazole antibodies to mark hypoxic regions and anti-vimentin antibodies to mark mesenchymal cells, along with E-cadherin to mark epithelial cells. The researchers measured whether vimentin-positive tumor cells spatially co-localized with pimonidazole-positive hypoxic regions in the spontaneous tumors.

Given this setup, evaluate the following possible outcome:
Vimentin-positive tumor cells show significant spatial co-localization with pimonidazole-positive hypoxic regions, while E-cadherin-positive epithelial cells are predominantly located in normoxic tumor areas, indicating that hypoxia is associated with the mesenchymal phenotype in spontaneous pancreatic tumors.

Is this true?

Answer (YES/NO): YES